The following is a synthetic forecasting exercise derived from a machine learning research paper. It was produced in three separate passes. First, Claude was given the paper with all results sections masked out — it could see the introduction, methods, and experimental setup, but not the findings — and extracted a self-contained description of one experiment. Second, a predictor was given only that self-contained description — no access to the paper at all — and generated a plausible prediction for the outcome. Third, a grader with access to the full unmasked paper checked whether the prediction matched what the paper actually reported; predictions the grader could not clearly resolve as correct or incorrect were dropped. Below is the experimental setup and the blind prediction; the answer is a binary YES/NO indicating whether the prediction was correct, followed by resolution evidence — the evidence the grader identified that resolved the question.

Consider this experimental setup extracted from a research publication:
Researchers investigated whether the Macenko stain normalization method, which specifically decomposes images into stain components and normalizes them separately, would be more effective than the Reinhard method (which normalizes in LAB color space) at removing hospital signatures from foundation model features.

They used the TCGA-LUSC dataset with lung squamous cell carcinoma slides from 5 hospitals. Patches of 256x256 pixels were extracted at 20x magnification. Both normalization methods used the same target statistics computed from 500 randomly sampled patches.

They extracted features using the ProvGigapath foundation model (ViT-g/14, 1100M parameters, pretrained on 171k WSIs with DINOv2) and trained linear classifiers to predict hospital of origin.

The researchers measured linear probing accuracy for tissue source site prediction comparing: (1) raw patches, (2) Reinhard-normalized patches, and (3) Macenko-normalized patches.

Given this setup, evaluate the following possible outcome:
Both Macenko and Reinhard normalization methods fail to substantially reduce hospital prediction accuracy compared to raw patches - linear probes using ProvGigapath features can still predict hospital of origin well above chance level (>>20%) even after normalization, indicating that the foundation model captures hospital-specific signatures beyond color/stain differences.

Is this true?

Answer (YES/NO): YES